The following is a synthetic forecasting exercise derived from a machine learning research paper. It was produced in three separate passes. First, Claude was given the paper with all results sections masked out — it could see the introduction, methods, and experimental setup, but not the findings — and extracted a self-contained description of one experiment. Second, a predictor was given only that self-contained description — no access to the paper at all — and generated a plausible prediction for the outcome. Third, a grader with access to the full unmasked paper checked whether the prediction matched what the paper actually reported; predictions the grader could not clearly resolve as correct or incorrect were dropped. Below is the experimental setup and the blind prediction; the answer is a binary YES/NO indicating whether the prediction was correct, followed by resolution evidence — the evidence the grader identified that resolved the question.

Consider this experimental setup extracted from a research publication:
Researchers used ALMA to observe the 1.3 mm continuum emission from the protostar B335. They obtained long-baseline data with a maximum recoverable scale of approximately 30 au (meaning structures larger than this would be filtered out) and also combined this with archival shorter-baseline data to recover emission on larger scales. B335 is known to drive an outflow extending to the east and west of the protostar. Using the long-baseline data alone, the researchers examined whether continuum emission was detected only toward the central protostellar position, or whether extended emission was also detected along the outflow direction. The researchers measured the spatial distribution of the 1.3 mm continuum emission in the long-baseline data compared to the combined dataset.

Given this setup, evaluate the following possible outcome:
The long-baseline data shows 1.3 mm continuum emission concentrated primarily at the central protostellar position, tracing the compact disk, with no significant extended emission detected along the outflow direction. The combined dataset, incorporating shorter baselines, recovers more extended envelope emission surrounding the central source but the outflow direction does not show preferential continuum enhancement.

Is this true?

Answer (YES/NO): NO